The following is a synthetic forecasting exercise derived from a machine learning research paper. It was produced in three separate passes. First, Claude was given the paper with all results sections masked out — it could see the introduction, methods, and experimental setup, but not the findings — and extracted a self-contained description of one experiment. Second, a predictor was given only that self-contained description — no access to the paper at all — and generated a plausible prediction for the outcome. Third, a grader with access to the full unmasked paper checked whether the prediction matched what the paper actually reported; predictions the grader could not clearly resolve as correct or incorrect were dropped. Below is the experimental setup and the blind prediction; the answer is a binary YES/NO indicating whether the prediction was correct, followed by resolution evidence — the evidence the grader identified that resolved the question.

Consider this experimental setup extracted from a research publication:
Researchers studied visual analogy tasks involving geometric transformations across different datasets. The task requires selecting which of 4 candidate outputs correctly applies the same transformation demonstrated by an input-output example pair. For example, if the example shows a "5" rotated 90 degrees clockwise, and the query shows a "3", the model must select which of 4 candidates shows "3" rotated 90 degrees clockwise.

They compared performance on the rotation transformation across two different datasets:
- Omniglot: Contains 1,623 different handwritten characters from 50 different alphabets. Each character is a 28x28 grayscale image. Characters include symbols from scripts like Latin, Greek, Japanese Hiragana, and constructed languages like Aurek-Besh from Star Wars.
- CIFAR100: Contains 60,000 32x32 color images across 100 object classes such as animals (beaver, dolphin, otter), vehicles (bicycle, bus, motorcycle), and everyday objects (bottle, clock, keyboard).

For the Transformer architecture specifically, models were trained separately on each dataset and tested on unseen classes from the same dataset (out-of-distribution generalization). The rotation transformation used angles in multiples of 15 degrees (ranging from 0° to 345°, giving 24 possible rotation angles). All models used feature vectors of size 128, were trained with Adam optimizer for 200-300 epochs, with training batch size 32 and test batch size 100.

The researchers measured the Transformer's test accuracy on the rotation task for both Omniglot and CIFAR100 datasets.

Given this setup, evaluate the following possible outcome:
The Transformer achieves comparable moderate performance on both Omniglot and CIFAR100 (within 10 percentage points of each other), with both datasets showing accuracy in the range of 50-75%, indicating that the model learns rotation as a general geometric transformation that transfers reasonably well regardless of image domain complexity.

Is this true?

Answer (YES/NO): NO